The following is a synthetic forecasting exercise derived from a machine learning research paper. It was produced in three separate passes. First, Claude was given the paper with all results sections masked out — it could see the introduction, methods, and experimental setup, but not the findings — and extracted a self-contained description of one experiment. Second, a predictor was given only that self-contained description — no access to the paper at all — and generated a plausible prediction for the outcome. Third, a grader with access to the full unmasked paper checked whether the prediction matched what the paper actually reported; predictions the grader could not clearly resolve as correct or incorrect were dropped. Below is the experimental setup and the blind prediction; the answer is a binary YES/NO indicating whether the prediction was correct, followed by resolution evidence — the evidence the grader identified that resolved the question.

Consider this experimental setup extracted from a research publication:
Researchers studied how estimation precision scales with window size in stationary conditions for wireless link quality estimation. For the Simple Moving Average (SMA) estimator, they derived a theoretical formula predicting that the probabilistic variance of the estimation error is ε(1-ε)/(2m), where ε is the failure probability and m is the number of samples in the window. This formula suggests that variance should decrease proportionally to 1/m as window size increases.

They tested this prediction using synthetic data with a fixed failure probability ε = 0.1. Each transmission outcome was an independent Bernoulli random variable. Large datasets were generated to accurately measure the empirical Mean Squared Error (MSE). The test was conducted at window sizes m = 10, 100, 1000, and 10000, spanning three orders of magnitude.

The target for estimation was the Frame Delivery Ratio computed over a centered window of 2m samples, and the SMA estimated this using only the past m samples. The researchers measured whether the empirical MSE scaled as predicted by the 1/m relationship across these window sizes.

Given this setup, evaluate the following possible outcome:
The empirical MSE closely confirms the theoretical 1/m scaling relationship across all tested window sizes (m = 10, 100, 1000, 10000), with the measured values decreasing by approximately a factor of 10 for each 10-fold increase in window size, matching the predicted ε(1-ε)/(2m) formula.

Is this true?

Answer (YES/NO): YES